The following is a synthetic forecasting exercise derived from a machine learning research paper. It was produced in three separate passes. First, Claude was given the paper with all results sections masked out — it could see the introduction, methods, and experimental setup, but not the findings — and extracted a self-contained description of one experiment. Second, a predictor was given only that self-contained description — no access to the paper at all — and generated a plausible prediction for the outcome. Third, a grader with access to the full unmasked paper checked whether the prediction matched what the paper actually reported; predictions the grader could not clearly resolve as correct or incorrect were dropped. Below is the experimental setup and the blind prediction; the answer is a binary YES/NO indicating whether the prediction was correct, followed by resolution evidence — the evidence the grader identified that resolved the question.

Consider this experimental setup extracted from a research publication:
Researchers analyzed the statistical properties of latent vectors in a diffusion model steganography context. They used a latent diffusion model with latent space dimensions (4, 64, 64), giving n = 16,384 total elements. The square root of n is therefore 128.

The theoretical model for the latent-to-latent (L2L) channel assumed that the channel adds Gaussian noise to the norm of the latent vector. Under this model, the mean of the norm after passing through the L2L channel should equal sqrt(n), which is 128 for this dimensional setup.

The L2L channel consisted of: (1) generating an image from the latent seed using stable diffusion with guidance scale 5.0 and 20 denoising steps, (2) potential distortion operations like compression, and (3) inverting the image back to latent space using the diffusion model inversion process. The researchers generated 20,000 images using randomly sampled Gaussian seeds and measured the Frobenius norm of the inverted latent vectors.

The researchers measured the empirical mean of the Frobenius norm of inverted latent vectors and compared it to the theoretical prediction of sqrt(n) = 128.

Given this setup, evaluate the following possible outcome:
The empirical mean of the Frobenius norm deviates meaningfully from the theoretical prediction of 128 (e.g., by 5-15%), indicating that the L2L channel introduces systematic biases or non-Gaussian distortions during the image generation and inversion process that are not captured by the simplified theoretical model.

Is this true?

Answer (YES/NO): NO